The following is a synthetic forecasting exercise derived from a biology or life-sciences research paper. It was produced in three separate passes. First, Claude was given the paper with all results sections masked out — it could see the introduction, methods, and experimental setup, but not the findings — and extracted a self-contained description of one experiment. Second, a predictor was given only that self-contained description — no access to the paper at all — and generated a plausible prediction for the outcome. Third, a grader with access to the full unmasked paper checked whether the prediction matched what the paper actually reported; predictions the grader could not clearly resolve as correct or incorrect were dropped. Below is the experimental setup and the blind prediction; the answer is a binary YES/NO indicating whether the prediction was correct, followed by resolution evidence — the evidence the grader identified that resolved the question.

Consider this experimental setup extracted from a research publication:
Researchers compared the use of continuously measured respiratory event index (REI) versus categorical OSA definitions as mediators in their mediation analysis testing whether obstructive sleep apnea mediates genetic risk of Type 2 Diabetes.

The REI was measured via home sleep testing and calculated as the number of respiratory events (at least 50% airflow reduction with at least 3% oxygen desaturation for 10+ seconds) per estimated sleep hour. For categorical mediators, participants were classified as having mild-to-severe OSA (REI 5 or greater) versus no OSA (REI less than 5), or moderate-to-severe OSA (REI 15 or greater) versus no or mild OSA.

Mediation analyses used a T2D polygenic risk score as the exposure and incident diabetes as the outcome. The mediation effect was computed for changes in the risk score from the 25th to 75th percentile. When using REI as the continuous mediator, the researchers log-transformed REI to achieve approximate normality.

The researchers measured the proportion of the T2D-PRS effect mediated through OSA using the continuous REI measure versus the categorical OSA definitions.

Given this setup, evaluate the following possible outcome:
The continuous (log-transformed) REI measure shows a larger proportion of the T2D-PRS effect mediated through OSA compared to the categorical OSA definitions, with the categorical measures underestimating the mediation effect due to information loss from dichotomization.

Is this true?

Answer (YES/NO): NO